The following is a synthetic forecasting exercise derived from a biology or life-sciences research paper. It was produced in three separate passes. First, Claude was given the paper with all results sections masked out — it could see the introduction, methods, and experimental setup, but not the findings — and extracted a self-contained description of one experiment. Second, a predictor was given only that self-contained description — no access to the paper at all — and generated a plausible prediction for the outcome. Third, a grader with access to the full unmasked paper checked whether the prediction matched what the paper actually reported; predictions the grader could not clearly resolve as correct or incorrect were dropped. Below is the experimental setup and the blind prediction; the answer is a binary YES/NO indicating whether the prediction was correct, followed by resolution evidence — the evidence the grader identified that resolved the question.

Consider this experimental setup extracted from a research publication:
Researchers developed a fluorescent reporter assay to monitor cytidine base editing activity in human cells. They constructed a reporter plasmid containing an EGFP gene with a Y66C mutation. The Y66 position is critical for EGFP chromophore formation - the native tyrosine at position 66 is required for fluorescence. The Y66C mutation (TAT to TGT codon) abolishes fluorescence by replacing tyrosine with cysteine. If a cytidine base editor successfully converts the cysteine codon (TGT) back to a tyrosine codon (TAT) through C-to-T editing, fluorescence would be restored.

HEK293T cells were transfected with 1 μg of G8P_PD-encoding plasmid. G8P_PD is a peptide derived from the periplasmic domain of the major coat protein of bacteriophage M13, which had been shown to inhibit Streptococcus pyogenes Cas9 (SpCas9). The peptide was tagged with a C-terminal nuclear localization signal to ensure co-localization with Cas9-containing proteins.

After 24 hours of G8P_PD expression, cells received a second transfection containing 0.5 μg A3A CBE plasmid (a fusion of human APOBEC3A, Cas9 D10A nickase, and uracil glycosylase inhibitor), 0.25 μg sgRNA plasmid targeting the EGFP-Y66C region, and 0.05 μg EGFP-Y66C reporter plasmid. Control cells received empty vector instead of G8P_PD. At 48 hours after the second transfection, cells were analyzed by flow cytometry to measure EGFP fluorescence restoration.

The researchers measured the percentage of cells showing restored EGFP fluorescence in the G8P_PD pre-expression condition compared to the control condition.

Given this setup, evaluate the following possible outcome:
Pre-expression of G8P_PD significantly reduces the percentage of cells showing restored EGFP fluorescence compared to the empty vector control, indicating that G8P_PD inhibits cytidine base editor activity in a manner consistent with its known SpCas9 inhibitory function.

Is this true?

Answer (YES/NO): YES